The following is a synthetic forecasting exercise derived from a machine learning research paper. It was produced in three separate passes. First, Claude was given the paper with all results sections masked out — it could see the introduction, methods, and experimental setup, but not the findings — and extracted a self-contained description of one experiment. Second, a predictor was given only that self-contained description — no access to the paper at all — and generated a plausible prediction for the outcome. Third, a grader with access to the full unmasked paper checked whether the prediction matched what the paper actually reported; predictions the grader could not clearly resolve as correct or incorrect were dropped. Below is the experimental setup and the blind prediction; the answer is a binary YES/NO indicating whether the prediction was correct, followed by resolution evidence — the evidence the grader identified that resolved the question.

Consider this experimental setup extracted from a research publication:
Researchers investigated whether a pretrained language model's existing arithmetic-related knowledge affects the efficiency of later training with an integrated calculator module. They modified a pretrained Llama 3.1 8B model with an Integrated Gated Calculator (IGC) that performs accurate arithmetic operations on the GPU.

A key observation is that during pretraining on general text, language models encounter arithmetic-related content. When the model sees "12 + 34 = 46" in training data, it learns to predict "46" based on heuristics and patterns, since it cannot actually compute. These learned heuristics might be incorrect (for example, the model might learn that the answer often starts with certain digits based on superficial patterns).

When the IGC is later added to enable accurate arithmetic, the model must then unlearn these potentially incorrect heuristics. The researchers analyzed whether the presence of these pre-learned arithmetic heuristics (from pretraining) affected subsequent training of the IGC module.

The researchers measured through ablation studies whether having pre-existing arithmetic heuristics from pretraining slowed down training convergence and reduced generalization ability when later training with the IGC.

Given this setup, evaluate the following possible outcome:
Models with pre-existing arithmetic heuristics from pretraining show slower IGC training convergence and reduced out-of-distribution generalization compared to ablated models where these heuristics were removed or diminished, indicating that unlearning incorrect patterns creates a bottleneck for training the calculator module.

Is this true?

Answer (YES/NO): YES